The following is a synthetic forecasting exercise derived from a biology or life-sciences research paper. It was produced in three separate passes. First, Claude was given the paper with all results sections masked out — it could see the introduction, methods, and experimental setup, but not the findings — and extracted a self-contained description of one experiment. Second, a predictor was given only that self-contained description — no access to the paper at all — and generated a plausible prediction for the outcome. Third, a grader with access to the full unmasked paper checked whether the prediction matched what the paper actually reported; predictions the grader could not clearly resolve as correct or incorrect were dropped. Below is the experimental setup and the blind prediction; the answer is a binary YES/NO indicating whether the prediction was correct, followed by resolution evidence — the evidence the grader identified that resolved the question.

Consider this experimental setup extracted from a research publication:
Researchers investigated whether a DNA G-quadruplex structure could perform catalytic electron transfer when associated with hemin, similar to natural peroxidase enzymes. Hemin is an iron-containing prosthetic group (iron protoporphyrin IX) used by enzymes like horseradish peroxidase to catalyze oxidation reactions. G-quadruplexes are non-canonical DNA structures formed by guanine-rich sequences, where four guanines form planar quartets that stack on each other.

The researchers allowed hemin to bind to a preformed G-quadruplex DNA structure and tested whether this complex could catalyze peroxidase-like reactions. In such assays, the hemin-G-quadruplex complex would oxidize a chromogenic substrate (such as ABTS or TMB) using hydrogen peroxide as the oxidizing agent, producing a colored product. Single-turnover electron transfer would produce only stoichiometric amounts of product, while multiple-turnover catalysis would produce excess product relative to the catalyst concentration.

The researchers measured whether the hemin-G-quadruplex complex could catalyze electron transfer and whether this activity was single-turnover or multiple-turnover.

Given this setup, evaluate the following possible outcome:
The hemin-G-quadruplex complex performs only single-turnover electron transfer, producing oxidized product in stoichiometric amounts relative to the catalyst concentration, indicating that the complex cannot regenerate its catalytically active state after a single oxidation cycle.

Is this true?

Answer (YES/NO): NO